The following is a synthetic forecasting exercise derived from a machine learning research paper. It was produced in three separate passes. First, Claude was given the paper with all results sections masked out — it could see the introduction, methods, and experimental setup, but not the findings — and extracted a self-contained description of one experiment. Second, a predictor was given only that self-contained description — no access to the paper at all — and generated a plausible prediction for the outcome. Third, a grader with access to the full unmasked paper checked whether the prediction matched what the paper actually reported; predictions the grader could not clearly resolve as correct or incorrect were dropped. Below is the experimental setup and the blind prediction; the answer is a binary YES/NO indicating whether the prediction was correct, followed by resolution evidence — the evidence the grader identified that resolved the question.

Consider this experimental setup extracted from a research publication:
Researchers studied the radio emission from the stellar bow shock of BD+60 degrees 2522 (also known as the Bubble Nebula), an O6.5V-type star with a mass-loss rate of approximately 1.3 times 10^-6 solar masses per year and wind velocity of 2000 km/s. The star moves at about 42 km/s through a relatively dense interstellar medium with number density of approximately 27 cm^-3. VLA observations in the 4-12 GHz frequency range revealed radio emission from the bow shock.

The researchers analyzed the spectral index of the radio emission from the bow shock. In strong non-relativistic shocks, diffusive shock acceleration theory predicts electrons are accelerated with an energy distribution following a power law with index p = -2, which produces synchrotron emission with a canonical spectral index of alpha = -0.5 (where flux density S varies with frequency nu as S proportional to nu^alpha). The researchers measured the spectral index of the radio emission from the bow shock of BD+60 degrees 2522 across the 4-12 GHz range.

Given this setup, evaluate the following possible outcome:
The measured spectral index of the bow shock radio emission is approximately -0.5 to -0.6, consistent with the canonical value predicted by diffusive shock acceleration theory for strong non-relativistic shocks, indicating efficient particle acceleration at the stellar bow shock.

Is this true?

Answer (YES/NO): NO